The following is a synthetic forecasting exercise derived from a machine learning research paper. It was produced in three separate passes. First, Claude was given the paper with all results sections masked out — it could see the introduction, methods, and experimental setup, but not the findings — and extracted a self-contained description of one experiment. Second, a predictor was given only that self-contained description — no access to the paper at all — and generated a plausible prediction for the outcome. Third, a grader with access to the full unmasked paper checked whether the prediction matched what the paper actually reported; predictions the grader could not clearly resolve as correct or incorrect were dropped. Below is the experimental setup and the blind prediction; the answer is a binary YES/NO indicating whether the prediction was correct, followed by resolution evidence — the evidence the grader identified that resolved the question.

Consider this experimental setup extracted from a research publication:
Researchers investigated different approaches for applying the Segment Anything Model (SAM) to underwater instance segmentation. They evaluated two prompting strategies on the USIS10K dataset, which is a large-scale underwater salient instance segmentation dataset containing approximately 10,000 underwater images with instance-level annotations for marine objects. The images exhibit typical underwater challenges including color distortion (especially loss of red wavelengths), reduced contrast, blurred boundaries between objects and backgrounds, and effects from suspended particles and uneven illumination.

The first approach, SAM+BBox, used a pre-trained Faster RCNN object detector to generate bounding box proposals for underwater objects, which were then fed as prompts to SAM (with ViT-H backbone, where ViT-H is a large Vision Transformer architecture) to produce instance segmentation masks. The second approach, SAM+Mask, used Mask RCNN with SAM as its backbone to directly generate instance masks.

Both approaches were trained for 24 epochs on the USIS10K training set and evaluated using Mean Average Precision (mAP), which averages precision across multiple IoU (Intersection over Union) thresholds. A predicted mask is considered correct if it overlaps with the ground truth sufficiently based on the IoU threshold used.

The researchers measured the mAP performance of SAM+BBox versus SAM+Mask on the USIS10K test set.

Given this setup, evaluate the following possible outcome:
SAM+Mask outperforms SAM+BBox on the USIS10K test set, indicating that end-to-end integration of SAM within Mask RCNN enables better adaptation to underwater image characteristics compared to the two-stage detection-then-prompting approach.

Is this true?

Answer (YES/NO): YES